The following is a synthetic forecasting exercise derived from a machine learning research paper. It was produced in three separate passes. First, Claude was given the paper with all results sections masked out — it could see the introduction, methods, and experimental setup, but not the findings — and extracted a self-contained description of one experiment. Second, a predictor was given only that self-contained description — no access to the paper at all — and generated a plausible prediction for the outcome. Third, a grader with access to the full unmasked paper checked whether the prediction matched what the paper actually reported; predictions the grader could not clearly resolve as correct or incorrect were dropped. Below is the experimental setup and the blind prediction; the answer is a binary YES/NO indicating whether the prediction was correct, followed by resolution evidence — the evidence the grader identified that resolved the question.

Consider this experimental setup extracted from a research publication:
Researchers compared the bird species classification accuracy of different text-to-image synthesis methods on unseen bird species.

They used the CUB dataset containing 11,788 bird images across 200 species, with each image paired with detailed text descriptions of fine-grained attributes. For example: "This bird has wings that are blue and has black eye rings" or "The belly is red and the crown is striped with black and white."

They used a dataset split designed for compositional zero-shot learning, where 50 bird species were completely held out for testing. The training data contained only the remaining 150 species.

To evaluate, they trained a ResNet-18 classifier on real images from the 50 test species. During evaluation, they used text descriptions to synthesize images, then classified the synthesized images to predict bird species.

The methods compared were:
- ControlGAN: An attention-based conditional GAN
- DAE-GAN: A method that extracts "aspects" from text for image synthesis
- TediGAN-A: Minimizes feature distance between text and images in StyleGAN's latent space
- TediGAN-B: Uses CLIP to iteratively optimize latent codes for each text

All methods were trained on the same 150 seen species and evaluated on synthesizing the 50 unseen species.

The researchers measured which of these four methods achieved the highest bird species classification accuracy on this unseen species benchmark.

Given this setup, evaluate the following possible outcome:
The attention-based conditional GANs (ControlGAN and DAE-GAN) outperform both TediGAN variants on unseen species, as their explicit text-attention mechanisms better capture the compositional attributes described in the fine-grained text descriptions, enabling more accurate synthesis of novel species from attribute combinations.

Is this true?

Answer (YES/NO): NO